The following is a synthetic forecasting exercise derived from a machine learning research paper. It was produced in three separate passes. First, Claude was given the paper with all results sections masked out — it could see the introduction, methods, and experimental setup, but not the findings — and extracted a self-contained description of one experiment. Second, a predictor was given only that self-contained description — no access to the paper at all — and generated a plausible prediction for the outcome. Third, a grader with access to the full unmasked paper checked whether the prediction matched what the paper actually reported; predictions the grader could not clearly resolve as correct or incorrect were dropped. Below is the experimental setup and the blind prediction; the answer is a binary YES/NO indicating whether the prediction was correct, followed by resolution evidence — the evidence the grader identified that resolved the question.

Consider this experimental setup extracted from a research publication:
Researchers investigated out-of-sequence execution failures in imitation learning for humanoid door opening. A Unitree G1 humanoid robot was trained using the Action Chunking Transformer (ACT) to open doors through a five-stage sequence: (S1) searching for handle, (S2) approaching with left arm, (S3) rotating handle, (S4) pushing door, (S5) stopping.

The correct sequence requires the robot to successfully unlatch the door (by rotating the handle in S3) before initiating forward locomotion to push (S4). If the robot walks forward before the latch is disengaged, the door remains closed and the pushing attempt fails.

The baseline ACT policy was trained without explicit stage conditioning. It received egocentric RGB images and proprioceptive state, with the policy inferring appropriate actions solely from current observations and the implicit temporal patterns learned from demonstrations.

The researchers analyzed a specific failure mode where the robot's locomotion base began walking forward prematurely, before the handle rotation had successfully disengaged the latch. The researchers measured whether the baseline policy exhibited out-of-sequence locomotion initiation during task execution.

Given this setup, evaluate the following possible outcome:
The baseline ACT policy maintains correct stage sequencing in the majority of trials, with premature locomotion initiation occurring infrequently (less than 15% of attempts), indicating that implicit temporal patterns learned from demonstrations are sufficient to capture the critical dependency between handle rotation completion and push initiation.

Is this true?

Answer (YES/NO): NO